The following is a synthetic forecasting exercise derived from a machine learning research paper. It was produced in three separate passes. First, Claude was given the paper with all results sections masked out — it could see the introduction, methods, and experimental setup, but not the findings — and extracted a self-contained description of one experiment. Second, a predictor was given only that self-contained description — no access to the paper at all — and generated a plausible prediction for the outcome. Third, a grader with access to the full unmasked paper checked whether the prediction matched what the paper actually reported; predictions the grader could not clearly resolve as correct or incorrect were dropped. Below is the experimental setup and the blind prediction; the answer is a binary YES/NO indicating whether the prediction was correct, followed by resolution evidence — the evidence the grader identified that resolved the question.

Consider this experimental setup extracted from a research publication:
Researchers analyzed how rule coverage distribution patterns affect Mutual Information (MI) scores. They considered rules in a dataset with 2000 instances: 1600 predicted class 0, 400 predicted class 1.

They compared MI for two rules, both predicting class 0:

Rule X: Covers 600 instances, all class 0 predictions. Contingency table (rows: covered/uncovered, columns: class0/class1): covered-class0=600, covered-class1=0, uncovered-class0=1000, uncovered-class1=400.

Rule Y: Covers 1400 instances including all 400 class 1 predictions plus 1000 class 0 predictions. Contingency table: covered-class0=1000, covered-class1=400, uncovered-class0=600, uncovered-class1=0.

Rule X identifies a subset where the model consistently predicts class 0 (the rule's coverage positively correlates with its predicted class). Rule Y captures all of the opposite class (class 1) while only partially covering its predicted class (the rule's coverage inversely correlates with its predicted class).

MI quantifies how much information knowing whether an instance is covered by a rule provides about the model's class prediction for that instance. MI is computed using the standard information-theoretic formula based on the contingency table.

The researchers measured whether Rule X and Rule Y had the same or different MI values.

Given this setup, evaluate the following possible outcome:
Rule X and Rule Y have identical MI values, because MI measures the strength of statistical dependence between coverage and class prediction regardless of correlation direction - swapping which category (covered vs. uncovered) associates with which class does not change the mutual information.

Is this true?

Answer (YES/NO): YES